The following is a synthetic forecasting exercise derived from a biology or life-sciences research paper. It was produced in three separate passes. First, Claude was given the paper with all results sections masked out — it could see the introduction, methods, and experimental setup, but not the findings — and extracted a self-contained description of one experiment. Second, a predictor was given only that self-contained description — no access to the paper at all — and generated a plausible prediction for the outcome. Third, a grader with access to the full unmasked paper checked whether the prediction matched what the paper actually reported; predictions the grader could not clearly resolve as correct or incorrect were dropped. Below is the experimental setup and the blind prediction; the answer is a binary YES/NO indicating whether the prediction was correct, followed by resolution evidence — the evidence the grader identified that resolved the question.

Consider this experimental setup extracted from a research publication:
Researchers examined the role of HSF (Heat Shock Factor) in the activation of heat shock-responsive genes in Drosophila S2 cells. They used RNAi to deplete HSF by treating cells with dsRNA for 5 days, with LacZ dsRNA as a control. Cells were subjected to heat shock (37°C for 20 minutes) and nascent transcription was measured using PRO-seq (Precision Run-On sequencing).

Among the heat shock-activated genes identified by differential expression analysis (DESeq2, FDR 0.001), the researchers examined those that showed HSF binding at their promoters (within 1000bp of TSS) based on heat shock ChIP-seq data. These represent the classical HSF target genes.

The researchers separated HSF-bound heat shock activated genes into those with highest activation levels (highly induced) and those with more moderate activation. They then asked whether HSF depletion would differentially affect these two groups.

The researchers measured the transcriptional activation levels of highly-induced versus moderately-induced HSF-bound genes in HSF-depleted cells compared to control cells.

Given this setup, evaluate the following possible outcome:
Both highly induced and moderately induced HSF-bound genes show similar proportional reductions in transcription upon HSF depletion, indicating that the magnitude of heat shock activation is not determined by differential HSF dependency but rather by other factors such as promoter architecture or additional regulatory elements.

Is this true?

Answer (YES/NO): NO